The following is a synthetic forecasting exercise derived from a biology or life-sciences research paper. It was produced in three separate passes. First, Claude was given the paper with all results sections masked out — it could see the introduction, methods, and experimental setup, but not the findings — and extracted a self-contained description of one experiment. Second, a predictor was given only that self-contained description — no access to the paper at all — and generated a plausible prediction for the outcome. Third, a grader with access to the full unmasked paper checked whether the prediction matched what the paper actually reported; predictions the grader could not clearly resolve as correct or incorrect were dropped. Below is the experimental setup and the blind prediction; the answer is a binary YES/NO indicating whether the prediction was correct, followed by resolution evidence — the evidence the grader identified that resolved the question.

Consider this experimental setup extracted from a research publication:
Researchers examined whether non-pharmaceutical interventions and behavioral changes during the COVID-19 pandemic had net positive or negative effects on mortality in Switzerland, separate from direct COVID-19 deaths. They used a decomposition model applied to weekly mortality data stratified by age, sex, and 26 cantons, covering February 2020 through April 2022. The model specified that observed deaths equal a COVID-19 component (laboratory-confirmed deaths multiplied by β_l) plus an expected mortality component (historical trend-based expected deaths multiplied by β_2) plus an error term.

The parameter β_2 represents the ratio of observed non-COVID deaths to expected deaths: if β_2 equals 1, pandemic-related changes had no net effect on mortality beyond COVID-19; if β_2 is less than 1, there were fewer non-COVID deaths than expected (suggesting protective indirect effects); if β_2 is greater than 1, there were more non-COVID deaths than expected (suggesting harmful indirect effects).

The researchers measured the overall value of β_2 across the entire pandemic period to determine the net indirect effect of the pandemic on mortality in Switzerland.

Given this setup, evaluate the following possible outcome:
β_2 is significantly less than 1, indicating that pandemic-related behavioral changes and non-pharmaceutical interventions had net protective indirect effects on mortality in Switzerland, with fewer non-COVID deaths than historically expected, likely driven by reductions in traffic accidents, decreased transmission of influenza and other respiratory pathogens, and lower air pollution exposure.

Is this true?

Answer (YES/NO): NO